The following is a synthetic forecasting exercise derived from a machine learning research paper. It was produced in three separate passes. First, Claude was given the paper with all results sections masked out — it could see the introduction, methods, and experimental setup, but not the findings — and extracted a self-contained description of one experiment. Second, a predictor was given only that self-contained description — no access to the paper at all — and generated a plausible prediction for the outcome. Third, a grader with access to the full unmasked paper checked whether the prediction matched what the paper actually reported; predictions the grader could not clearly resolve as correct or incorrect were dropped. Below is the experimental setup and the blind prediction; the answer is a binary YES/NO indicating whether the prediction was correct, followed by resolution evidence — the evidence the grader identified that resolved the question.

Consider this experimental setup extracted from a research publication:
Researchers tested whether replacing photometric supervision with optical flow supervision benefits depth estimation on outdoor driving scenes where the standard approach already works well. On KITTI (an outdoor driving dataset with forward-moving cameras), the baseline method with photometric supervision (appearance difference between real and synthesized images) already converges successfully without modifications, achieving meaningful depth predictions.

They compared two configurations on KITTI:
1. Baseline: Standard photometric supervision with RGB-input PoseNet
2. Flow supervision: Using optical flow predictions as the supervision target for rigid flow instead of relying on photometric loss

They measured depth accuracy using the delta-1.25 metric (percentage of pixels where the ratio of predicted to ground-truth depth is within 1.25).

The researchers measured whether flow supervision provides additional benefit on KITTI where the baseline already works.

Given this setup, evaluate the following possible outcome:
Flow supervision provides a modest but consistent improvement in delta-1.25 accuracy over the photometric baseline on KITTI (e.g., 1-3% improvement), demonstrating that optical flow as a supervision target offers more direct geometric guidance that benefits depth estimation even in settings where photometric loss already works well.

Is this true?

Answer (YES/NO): NO